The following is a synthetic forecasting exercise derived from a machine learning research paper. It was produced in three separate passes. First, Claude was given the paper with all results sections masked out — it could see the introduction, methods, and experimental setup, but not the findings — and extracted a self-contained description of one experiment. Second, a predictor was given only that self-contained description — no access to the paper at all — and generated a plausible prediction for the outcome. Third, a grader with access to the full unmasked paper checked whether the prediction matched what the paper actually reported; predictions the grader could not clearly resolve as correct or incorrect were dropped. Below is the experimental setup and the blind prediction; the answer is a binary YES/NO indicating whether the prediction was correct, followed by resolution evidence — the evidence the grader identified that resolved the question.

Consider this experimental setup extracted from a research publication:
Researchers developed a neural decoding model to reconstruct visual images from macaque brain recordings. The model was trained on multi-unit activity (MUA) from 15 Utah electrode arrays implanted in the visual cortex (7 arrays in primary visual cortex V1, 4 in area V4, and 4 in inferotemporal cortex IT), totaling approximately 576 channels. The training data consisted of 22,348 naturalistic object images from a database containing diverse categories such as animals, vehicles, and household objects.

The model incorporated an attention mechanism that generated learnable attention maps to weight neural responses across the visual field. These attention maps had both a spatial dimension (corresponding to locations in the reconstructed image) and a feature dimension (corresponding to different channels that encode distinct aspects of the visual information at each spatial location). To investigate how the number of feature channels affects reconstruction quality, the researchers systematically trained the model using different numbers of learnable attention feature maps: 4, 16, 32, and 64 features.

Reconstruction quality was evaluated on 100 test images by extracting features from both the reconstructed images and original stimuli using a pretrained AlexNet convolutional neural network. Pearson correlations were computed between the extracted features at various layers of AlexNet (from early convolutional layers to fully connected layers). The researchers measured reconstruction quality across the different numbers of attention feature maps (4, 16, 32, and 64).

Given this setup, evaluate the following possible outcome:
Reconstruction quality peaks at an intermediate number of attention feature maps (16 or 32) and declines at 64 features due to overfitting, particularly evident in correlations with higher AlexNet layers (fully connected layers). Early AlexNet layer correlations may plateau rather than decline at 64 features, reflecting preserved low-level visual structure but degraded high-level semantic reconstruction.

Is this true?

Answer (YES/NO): NO